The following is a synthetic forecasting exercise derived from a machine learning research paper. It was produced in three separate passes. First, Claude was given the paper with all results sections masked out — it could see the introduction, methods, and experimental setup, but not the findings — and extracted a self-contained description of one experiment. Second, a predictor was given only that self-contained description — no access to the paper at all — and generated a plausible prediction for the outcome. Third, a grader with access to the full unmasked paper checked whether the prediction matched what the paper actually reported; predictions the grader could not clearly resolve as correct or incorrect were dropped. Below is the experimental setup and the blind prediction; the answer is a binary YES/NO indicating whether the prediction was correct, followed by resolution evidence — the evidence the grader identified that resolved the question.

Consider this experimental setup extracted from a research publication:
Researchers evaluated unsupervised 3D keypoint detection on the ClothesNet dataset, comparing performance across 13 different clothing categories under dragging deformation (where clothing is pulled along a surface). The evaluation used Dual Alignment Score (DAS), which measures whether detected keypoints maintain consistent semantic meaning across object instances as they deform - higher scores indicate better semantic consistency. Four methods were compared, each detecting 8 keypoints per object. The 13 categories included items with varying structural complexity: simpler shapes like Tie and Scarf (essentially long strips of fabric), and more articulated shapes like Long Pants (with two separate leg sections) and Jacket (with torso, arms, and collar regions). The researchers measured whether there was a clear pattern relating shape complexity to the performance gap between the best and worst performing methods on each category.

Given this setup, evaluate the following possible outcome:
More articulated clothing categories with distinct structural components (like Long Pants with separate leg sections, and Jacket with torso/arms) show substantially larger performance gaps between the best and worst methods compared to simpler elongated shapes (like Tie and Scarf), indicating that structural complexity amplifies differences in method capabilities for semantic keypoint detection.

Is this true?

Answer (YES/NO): NO